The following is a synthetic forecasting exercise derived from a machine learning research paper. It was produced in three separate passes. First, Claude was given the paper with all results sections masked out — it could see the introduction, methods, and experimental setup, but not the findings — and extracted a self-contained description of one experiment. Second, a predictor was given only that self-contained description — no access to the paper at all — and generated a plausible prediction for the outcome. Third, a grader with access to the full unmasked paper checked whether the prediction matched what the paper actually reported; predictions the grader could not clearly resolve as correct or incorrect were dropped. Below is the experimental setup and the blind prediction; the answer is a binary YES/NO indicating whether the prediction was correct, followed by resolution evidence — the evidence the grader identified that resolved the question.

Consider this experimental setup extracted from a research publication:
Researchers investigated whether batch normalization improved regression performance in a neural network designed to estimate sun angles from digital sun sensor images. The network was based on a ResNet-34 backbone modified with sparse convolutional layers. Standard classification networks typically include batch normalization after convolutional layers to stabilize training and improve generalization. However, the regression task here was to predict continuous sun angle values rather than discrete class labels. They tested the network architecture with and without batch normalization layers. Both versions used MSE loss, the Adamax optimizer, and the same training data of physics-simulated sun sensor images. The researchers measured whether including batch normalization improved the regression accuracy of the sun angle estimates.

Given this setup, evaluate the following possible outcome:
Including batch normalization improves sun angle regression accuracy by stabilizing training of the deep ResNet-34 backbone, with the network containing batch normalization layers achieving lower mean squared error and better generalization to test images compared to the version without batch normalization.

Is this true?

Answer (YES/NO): NO